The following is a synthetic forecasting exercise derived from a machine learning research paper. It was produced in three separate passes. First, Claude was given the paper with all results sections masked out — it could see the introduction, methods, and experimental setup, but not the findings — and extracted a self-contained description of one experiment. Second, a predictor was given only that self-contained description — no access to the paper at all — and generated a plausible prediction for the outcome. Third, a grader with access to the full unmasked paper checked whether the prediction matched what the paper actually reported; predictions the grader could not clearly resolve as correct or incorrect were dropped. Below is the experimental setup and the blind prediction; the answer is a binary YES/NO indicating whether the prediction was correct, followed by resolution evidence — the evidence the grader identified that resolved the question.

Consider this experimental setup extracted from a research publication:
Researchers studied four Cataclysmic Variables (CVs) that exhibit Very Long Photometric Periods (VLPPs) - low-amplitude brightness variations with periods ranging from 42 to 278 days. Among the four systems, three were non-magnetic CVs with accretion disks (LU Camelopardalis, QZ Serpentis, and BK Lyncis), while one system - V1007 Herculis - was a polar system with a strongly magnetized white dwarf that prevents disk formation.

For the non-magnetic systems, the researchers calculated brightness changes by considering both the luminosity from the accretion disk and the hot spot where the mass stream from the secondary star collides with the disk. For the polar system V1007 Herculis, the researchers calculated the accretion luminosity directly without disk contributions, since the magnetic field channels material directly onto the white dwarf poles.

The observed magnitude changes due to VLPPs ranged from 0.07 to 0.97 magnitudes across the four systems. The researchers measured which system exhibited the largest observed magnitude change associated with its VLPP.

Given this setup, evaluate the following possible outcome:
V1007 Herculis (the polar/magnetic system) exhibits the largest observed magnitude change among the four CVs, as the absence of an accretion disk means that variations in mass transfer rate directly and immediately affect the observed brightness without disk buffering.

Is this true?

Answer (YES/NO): YES